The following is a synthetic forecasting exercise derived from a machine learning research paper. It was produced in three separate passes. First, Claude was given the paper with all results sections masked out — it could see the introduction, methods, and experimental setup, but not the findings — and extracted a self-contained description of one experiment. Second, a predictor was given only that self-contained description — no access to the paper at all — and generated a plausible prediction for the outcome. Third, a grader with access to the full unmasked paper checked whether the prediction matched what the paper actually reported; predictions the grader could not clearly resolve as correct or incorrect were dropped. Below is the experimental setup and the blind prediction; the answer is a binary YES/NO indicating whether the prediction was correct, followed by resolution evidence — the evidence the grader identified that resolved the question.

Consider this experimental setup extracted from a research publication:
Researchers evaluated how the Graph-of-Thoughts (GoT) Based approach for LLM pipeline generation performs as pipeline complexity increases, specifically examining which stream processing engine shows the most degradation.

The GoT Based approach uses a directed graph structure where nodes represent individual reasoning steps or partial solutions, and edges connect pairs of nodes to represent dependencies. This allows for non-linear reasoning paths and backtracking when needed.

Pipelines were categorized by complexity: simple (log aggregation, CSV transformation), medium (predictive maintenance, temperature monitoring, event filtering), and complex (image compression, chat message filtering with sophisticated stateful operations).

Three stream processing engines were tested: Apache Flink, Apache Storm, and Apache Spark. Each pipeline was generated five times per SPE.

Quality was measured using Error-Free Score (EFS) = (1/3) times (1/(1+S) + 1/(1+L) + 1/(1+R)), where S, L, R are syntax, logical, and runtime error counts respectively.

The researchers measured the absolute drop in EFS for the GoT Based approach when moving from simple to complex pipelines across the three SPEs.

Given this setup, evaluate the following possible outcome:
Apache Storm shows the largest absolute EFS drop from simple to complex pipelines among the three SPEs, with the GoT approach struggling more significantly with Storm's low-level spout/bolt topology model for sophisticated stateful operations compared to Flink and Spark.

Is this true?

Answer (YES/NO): YES